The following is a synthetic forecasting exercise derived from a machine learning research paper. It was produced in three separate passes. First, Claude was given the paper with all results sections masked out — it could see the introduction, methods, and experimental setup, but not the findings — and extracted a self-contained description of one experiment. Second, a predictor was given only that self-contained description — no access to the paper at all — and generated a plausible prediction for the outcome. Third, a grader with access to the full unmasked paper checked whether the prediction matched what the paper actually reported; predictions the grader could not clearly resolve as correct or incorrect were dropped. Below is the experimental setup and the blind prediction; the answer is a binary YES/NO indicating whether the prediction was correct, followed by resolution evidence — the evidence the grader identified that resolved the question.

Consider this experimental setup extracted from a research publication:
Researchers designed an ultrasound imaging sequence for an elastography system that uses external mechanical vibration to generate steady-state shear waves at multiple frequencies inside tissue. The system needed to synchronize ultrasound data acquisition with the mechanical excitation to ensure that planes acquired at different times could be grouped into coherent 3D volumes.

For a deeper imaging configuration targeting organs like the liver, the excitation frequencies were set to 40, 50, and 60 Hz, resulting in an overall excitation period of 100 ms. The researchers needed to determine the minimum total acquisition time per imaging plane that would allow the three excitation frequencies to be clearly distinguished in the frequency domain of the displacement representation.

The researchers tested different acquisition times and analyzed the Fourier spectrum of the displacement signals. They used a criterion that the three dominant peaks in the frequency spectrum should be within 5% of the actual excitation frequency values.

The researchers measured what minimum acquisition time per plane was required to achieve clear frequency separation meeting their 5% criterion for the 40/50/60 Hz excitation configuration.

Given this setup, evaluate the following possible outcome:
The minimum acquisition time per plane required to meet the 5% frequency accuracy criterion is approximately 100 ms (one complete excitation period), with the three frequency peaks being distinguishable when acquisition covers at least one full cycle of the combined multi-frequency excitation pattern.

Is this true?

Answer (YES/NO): NO